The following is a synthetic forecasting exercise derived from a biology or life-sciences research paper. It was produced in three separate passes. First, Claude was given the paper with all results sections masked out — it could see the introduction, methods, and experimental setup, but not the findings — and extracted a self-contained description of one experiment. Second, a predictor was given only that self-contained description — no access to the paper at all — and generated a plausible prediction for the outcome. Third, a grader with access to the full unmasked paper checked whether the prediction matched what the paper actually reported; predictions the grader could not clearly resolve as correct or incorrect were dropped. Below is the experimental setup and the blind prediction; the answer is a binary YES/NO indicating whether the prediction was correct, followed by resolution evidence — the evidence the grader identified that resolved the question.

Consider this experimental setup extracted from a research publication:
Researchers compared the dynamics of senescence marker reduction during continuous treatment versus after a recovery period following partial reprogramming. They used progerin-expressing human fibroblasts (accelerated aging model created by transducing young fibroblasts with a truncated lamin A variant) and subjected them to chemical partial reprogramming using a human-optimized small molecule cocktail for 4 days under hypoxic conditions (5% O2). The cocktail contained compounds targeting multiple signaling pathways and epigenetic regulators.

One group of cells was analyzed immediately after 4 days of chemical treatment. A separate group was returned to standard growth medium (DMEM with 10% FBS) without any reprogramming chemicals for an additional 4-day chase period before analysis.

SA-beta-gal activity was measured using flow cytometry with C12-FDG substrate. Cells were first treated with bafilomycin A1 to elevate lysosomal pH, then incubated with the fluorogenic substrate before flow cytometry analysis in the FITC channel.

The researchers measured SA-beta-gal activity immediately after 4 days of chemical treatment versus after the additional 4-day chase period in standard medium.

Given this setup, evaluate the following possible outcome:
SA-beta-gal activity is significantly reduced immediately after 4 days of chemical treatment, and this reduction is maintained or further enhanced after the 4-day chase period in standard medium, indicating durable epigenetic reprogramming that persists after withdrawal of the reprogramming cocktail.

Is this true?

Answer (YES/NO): YES